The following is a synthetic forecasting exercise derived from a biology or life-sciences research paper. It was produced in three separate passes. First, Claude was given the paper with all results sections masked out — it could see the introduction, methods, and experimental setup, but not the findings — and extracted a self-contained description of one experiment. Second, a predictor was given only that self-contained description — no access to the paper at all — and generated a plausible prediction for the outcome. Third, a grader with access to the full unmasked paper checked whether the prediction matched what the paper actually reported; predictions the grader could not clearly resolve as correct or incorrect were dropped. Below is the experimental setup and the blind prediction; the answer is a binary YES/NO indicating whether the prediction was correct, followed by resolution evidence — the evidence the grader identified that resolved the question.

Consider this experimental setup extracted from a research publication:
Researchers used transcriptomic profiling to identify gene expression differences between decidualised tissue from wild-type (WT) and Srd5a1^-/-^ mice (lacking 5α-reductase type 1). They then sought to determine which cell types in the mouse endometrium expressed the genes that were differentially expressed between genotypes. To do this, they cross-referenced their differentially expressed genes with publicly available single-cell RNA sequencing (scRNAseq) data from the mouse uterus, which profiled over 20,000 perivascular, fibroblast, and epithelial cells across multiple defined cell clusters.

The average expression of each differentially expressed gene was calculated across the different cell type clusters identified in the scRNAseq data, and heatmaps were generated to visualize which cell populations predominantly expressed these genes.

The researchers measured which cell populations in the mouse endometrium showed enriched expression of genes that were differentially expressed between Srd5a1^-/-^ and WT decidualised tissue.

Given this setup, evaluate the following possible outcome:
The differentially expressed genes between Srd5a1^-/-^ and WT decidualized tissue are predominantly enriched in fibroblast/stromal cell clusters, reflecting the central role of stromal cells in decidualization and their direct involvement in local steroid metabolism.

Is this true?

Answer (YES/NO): NO